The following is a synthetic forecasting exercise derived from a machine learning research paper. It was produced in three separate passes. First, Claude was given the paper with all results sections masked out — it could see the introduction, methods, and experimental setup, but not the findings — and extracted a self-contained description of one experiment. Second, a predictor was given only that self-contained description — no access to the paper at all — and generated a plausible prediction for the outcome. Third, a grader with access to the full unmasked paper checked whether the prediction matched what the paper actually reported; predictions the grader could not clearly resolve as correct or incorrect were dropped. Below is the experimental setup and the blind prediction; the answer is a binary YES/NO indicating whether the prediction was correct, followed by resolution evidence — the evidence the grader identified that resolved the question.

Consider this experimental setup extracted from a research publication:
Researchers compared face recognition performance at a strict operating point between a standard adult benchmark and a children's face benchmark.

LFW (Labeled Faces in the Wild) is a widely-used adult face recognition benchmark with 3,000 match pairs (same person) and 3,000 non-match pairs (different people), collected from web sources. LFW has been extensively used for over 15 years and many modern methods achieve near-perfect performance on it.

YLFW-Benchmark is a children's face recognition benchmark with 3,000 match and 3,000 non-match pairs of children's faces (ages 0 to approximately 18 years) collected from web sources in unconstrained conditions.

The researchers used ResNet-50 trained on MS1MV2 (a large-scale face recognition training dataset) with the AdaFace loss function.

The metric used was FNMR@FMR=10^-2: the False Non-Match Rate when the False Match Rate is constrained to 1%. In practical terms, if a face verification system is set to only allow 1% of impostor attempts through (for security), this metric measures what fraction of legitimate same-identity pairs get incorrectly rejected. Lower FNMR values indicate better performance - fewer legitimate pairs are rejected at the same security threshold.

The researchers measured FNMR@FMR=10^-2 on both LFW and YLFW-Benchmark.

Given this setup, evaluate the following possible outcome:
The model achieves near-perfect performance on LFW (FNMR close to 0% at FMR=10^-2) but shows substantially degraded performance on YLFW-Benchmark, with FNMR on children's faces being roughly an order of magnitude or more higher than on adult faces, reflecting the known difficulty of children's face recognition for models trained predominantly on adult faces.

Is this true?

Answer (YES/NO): YES